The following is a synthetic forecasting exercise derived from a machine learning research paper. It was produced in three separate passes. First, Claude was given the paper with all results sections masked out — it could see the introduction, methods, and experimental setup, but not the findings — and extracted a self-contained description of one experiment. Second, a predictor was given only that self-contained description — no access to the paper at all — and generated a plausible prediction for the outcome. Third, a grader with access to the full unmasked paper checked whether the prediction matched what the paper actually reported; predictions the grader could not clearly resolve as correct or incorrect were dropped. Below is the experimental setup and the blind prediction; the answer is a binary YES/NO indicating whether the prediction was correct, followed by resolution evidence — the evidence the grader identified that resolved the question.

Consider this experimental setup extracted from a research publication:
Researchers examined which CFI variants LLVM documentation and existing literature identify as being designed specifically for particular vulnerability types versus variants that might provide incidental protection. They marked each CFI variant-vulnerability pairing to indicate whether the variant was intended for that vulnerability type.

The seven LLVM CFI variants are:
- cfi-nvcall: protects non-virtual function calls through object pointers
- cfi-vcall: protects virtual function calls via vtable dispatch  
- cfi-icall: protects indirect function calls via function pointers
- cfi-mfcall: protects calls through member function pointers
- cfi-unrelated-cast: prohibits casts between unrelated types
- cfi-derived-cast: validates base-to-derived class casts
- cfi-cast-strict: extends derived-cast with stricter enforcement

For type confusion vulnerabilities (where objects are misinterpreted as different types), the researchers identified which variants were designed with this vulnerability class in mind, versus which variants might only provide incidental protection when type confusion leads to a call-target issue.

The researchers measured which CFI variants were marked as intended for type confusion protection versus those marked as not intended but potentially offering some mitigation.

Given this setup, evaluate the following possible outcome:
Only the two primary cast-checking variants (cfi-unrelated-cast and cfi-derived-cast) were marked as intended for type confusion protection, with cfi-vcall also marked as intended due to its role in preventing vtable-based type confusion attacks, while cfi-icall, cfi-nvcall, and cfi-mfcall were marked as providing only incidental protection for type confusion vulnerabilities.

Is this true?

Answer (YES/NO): NO